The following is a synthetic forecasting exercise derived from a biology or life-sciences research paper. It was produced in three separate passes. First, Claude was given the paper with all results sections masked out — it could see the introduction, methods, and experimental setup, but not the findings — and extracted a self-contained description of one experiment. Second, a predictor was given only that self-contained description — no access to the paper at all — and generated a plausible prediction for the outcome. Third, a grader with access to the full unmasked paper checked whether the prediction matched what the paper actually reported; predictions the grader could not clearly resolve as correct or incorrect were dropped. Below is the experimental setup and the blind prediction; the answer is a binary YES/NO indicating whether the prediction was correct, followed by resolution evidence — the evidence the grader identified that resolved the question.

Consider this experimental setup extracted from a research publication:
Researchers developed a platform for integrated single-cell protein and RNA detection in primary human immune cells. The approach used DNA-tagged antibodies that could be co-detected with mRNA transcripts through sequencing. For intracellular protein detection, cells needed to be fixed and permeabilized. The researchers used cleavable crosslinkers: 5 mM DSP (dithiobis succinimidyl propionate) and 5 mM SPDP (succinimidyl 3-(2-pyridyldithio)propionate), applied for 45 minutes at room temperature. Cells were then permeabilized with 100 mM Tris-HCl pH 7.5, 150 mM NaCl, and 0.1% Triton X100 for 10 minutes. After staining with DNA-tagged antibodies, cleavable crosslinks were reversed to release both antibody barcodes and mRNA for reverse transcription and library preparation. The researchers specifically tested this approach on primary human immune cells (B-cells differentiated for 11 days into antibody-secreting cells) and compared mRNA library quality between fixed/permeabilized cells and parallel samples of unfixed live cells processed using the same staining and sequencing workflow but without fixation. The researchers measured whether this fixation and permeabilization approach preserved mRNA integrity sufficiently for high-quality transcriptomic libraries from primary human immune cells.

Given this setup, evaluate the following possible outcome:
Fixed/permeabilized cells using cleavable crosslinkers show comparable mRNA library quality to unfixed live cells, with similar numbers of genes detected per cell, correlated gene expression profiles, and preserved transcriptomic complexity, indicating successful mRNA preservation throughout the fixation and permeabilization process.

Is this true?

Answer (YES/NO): NO